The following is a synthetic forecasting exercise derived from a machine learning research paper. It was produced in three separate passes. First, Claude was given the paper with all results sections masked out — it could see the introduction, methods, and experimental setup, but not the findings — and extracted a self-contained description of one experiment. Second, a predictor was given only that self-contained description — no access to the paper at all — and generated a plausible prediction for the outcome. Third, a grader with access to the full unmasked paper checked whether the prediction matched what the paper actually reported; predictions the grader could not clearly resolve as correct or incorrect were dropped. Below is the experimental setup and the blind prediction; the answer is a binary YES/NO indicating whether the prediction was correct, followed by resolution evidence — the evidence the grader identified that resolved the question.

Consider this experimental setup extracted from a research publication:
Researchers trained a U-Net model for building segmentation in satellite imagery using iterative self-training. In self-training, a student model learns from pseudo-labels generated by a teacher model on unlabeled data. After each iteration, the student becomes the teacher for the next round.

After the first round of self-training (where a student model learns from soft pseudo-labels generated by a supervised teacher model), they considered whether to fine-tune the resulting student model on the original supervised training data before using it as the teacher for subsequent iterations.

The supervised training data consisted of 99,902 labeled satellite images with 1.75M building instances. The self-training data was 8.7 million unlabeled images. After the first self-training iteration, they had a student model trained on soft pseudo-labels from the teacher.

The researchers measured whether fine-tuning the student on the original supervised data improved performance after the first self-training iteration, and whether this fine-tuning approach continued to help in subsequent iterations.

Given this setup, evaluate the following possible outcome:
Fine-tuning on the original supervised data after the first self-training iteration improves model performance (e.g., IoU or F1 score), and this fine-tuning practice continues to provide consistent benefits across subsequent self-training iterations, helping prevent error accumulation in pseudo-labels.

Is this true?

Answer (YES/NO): NO